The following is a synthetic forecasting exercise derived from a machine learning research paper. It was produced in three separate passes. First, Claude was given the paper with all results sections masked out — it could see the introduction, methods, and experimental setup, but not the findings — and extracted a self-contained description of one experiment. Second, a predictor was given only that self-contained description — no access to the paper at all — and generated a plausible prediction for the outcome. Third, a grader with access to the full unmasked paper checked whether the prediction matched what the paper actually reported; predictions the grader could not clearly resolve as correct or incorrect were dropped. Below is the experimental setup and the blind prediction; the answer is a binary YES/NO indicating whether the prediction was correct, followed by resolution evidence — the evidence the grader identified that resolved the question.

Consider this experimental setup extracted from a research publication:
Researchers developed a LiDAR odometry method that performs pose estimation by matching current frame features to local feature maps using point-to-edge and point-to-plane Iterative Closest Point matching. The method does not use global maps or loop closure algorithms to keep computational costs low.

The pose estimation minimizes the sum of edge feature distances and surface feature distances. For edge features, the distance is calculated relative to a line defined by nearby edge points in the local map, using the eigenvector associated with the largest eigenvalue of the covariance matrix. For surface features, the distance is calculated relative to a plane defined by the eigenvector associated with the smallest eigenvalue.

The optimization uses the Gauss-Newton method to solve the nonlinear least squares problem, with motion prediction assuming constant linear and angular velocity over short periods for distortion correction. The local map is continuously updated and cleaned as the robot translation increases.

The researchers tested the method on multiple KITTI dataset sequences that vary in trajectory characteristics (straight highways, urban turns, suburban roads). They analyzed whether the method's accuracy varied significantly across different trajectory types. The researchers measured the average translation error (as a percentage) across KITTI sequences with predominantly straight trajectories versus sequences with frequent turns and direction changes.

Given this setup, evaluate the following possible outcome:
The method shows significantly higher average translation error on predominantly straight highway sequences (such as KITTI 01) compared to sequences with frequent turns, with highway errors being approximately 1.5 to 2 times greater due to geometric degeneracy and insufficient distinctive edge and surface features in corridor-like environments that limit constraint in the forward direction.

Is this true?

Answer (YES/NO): NO